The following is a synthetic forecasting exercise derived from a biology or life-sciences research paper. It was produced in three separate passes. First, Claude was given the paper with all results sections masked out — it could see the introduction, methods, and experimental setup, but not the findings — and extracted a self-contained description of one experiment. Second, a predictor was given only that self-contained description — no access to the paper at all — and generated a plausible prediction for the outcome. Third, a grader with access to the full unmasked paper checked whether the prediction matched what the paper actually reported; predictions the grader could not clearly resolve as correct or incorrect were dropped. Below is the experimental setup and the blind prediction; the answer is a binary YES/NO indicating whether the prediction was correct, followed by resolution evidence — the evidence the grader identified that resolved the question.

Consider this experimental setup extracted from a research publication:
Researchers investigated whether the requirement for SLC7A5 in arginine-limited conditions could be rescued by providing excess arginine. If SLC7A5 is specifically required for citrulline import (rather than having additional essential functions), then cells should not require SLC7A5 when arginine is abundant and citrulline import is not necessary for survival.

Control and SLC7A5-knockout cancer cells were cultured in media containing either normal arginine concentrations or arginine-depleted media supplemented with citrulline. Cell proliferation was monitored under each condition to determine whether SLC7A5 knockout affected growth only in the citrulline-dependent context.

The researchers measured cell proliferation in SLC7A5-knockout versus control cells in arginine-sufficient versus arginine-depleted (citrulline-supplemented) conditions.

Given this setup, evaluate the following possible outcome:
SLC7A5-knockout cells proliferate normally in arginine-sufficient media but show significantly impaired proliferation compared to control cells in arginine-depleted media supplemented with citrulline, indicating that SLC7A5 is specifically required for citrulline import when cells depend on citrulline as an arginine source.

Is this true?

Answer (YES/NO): NO